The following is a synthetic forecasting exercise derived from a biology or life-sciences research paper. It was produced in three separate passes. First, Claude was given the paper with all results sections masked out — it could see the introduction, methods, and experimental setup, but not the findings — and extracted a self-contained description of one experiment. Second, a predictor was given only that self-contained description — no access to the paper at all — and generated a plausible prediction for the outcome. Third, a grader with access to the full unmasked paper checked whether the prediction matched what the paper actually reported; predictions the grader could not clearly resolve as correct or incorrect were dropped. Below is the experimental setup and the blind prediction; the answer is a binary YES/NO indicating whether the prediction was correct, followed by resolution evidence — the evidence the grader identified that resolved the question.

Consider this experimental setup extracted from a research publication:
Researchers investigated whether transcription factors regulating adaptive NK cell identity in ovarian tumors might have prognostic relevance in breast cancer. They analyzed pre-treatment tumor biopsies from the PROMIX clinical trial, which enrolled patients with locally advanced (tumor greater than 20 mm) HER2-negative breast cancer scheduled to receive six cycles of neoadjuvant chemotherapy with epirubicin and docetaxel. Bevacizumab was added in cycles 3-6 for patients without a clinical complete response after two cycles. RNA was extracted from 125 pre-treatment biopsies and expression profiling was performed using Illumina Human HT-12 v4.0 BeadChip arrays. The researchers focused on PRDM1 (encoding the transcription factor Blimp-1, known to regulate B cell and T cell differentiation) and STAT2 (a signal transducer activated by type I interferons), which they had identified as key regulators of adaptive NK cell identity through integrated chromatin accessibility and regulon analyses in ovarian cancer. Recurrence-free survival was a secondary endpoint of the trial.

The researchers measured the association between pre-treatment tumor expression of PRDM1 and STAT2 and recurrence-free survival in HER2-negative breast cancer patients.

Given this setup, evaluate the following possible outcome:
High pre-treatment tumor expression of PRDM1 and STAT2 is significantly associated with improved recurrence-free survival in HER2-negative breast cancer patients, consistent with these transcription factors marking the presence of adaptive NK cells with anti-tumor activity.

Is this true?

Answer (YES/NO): NO